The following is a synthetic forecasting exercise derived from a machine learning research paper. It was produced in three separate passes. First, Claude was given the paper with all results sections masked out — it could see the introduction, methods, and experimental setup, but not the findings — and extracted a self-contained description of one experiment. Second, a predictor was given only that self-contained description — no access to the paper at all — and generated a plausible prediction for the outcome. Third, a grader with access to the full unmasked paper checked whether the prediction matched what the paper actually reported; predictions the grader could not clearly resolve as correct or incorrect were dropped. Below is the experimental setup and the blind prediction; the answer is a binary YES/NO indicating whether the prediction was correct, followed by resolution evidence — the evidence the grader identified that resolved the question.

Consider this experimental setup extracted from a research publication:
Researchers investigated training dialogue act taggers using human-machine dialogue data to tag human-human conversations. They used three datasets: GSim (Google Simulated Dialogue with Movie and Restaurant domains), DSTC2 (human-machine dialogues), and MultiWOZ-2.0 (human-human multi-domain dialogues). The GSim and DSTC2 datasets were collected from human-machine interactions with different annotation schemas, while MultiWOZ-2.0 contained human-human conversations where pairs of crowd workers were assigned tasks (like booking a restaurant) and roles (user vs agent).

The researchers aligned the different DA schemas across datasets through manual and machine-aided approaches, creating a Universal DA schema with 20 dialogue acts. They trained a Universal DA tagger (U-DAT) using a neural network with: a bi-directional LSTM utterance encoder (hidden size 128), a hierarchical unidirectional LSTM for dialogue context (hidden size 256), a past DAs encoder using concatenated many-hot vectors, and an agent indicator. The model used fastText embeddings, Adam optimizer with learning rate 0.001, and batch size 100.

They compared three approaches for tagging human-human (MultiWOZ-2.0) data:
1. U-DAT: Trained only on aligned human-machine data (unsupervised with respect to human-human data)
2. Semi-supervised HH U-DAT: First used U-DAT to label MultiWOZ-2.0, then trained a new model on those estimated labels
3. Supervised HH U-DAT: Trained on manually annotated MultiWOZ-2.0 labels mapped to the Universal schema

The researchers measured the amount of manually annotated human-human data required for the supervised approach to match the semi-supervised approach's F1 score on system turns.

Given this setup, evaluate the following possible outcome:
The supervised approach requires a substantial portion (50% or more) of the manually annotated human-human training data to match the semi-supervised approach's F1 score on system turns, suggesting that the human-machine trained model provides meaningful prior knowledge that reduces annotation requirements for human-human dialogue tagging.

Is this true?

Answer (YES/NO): NO